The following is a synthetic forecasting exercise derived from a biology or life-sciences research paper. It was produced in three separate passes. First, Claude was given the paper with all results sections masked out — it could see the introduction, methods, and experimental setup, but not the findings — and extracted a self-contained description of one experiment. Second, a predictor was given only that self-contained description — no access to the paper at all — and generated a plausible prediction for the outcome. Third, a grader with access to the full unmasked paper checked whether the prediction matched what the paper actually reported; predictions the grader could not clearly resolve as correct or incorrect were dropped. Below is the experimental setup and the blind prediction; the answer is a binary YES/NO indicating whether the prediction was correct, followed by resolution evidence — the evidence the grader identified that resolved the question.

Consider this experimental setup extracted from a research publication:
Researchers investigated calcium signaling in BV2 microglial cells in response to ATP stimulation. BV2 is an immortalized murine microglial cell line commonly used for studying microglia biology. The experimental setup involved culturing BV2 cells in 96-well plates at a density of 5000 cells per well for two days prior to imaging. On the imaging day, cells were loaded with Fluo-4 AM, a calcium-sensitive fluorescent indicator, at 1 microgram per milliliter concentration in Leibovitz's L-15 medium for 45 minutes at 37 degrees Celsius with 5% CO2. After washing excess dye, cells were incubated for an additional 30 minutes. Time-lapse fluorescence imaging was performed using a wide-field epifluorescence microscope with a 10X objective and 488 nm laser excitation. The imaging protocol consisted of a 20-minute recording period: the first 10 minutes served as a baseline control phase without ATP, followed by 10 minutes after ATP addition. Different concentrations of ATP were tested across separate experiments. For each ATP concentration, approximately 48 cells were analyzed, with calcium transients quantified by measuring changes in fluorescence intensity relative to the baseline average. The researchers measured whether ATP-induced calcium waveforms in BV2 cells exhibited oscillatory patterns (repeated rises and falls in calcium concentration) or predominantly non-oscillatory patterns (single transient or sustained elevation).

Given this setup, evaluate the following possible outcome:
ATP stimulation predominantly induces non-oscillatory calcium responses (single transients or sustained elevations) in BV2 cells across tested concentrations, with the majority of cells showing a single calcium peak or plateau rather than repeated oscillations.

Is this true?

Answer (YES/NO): YES